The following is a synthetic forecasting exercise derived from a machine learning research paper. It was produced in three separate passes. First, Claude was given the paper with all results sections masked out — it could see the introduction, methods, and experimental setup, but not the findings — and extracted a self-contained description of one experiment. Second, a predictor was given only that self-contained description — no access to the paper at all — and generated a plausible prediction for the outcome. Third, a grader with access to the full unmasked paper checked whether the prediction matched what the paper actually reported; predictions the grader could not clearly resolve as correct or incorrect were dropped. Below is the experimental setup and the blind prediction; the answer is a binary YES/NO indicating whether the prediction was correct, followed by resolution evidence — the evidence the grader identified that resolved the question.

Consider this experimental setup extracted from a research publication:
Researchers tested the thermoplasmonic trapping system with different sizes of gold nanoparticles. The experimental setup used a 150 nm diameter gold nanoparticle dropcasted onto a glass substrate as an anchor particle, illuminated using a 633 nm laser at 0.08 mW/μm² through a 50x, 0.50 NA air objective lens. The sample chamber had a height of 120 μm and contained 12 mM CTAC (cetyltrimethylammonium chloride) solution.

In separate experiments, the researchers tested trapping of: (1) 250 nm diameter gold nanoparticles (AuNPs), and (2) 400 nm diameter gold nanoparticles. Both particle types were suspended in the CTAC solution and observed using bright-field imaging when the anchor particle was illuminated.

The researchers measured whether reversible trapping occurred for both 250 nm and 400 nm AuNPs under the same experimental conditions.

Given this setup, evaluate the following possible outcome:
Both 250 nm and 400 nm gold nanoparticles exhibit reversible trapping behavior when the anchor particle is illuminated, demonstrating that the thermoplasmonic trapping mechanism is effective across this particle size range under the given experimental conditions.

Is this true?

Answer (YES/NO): YES